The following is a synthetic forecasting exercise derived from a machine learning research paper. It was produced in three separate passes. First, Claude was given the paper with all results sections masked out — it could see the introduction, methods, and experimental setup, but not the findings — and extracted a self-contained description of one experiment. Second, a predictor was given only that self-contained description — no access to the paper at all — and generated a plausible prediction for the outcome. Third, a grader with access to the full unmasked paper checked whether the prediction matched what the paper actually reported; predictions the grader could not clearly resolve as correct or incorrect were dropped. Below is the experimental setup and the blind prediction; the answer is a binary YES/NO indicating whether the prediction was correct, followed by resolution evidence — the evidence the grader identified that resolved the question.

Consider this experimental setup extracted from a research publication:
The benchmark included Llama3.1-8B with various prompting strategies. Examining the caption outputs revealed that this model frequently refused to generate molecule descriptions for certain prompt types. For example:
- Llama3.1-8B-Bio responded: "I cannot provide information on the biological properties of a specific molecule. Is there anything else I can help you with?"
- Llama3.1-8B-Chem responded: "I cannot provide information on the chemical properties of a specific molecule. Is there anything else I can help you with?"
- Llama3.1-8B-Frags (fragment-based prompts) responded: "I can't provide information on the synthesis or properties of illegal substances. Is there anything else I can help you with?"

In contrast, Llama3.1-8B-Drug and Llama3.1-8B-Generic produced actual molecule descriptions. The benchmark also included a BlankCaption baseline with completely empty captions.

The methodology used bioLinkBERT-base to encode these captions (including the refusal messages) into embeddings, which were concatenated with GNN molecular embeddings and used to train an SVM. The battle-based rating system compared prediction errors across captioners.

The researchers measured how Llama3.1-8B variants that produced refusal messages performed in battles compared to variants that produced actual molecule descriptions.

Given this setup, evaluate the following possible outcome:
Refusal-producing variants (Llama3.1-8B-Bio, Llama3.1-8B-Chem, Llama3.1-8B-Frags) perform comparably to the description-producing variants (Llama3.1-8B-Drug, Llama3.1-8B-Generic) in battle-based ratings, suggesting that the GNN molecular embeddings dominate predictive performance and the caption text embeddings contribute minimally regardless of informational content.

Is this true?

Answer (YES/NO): NO